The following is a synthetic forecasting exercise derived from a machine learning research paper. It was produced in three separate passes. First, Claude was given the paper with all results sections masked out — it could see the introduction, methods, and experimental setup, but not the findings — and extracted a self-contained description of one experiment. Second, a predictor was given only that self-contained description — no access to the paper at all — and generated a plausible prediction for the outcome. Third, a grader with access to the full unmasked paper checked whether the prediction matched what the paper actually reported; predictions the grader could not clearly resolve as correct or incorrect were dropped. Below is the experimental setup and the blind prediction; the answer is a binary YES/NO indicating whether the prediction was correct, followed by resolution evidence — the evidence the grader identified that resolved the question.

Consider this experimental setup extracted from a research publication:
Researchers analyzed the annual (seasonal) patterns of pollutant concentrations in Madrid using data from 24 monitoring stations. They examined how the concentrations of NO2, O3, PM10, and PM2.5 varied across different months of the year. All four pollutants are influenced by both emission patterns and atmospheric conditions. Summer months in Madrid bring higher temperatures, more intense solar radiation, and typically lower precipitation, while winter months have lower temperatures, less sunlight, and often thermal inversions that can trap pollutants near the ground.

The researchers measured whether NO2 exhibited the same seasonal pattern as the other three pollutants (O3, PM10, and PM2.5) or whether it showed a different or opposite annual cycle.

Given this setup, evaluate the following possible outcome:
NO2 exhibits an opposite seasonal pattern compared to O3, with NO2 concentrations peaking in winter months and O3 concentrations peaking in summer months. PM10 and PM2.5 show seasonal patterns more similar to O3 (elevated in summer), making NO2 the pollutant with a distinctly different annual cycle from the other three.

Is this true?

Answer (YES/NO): YES